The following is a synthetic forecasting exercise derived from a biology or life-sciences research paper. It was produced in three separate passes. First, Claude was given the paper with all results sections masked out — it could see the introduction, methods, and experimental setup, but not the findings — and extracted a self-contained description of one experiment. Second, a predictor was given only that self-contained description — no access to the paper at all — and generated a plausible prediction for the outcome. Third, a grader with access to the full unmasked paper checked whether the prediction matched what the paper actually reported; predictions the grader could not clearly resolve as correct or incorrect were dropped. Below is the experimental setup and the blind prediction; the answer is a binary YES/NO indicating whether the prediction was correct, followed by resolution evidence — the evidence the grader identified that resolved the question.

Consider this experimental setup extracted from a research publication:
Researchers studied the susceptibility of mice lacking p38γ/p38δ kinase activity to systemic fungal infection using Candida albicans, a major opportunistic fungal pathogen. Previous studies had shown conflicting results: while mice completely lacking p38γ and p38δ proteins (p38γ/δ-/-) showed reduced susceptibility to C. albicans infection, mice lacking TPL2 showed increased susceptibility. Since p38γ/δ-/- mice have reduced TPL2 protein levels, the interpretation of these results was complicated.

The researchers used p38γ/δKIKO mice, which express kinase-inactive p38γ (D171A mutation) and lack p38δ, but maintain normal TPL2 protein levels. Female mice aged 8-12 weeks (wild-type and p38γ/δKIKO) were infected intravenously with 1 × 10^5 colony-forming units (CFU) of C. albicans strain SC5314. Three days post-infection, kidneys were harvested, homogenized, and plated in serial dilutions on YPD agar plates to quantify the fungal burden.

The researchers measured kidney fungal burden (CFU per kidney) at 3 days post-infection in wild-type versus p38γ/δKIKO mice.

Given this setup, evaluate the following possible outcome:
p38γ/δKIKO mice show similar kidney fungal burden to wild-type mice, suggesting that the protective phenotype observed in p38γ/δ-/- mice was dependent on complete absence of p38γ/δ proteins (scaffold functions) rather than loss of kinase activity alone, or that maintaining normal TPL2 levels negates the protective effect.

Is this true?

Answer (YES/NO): NO